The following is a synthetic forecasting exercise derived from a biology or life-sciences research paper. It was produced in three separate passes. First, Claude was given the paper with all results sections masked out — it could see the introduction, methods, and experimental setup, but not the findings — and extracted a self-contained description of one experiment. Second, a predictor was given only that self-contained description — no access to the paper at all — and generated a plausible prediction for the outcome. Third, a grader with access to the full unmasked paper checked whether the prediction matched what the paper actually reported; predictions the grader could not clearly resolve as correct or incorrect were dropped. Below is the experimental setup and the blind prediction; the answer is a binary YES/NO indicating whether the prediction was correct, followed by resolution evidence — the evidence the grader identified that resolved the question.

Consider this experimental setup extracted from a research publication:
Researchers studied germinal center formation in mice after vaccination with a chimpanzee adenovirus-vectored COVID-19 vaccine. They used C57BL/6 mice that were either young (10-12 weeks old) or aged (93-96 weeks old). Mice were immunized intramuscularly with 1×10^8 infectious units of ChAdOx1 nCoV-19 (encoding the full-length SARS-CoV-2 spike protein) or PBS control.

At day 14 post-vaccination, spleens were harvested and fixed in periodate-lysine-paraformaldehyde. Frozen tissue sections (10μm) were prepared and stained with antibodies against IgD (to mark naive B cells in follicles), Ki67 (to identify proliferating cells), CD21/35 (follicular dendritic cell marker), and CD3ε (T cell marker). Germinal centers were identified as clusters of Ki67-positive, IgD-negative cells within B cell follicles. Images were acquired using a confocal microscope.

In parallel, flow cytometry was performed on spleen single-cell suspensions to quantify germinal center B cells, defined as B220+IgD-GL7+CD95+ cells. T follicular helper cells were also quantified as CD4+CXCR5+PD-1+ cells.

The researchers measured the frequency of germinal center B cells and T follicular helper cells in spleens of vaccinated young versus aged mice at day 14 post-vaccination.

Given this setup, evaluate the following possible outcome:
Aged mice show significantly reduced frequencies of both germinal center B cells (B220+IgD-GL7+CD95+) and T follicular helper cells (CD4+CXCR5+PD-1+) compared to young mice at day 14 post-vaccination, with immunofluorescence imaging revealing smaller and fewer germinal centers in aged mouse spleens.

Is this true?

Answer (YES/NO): NO